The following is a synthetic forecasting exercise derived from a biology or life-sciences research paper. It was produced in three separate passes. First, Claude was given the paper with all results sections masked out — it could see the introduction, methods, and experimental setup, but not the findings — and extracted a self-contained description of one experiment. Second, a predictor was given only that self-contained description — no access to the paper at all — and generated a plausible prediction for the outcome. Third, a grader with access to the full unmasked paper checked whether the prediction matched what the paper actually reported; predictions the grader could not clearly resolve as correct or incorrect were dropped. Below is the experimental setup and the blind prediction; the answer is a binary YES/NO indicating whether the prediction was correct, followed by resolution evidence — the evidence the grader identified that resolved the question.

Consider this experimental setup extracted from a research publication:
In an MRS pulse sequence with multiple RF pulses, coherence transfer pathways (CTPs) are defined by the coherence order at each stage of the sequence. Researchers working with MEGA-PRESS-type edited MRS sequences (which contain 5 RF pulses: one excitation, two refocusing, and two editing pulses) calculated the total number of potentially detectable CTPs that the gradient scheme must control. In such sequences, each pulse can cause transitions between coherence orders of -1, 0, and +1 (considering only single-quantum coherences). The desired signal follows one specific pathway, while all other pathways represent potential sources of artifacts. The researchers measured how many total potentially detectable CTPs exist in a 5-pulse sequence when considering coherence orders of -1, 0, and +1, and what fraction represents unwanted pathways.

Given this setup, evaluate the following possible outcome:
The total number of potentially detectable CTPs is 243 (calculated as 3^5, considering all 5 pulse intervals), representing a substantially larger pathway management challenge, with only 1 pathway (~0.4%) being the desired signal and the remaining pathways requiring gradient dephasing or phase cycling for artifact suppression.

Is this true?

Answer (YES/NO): NO